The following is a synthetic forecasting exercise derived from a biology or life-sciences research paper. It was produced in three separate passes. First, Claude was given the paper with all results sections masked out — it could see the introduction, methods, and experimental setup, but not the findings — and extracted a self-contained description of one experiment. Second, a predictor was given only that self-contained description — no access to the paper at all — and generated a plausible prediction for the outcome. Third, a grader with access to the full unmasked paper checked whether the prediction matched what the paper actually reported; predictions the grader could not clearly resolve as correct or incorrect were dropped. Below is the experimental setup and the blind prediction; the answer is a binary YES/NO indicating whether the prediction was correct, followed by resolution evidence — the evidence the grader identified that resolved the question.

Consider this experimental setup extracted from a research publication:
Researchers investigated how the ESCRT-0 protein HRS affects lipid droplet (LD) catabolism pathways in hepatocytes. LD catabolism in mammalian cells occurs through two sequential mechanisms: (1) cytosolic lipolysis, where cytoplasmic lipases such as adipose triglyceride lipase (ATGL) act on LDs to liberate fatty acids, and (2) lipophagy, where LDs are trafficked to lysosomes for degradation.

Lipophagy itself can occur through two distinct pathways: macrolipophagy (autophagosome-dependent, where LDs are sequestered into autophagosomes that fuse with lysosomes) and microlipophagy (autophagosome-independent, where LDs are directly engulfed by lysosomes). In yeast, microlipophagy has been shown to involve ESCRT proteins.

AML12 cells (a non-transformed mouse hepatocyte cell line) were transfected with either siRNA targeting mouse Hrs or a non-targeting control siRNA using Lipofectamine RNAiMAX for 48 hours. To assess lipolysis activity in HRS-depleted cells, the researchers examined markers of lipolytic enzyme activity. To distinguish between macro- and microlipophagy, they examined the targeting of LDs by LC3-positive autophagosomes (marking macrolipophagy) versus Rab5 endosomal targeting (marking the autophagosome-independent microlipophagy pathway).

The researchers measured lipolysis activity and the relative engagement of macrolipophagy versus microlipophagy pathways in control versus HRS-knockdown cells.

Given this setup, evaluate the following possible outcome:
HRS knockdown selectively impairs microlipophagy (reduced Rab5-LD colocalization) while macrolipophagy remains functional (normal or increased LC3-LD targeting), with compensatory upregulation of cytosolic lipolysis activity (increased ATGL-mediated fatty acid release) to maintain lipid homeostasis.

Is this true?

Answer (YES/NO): NO